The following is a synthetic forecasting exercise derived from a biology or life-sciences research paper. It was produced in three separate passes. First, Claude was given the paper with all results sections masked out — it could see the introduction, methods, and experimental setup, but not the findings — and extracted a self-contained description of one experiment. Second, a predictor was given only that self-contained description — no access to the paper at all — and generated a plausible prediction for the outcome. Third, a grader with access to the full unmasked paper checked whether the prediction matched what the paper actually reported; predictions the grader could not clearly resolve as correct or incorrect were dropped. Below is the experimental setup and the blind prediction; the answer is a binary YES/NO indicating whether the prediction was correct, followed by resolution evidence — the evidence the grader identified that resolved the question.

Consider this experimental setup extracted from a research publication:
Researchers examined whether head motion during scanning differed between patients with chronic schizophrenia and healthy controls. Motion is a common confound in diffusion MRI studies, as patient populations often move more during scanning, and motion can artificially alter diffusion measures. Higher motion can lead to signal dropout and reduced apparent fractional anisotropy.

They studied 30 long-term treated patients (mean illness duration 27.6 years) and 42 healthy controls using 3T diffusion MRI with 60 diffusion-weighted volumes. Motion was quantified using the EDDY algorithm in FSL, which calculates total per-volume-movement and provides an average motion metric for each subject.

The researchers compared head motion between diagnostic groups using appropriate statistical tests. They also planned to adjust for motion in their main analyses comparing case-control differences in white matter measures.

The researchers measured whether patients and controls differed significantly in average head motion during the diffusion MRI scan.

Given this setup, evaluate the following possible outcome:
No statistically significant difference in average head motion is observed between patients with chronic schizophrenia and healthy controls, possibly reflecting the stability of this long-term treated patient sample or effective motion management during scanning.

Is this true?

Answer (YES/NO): NO